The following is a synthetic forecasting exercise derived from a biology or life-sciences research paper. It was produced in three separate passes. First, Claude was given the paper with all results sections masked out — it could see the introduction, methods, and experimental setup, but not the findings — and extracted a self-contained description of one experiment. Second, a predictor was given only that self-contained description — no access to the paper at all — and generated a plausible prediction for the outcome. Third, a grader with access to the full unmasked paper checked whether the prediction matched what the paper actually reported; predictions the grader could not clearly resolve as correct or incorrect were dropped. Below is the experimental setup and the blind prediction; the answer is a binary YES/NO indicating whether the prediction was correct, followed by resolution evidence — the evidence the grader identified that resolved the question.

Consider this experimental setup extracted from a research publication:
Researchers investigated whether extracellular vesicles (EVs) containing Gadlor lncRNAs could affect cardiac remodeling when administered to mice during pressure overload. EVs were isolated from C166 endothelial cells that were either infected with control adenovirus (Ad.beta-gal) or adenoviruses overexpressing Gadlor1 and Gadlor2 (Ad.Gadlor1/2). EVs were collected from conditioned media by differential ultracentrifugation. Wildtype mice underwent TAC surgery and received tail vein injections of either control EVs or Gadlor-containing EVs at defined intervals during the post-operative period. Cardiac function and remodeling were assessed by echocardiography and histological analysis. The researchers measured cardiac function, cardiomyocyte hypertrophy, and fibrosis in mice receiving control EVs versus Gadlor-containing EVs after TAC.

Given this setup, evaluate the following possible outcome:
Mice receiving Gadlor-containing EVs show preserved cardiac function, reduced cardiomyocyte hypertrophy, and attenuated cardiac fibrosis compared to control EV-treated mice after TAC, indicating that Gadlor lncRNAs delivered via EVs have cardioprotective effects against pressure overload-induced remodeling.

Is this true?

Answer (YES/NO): NO